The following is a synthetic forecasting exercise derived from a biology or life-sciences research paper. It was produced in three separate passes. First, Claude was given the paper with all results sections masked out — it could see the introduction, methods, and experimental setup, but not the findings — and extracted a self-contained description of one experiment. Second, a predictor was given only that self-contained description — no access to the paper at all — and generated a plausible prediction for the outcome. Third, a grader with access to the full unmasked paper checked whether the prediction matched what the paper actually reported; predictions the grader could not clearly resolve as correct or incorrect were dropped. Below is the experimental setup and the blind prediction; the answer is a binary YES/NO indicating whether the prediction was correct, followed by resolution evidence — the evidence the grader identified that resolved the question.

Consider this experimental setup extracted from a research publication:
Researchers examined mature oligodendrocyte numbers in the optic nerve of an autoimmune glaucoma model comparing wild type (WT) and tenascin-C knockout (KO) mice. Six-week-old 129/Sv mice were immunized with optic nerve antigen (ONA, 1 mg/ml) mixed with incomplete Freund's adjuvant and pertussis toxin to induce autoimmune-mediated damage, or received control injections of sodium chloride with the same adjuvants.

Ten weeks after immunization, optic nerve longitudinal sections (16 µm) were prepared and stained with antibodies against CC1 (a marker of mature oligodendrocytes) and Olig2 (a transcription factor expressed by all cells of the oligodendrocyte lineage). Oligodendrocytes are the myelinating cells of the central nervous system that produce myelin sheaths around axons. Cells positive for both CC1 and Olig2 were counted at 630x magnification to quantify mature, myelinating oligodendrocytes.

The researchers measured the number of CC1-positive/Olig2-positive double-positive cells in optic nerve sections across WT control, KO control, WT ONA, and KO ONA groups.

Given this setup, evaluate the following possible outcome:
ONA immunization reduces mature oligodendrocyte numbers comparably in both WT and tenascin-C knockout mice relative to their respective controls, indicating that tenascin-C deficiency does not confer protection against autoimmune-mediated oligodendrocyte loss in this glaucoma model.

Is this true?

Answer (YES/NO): NO